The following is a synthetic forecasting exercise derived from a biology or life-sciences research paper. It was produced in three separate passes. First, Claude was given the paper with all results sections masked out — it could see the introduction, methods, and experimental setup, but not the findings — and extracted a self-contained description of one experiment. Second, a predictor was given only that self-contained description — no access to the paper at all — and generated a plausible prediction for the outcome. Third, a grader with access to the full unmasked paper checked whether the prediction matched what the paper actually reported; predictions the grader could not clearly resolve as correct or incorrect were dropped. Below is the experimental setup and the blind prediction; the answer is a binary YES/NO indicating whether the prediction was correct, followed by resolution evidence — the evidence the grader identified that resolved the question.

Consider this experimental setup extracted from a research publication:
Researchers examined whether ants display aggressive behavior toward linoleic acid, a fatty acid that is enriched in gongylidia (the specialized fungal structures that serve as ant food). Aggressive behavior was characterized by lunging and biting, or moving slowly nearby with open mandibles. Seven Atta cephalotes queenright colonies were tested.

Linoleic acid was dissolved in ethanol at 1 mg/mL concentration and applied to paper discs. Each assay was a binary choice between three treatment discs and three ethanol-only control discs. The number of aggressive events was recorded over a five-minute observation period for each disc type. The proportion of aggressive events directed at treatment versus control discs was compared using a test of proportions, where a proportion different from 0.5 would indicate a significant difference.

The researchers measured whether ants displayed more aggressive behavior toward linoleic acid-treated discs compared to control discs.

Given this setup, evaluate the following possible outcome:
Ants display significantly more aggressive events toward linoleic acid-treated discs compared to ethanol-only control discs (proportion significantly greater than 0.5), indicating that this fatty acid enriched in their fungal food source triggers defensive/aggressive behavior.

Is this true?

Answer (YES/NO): NO